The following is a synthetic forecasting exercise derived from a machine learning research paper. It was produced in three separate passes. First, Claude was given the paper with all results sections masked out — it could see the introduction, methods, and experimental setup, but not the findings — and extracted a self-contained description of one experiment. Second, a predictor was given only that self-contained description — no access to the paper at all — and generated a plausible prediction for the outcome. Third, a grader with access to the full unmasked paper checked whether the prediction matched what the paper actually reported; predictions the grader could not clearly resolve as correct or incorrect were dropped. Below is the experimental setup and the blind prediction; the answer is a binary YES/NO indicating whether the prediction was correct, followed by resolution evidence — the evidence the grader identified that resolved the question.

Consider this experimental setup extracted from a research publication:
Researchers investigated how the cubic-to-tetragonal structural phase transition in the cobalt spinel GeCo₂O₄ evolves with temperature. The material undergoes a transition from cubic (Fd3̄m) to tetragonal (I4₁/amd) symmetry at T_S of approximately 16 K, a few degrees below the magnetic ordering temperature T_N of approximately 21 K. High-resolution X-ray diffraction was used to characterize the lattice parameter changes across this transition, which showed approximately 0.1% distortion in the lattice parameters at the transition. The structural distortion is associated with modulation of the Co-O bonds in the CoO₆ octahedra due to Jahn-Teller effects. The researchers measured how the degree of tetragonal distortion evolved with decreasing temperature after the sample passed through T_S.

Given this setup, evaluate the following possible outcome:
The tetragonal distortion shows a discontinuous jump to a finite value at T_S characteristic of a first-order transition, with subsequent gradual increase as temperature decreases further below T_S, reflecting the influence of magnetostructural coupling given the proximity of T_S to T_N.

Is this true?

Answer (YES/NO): NO